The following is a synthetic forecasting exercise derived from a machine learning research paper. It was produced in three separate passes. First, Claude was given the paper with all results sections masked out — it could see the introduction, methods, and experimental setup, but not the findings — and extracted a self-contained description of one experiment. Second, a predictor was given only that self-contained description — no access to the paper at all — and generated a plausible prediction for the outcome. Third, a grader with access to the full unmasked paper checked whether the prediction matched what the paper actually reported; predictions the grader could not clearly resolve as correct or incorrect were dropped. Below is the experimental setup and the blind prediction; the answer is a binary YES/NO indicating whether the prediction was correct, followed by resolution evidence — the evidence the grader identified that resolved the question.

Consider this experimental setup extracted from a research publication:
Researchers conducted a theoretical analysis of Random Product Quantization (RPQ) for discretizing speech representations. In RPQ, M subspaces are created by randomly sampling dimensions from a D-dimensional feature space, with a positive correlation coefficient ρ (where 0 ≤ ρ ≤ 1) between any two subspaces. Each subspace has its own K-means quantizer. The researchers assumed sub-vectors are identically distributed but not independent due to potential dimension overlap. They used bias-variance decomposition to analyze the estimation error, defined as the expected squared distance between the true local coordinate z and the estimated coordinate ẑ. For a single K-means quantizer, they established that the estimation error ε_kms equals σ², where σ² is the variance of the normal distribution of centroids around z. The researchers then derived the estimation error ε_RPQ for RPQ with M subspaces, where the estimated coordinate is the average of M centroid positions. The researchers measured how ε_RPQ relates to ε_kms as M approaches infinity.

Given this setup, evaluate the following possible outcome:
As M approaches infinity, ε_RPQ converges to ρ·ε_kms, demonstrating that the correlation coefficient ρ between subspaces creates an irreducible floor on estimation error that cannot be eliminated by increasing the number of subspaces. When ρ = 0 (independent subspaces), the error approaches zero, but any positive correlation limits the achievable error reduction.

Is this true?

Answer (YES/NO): YES